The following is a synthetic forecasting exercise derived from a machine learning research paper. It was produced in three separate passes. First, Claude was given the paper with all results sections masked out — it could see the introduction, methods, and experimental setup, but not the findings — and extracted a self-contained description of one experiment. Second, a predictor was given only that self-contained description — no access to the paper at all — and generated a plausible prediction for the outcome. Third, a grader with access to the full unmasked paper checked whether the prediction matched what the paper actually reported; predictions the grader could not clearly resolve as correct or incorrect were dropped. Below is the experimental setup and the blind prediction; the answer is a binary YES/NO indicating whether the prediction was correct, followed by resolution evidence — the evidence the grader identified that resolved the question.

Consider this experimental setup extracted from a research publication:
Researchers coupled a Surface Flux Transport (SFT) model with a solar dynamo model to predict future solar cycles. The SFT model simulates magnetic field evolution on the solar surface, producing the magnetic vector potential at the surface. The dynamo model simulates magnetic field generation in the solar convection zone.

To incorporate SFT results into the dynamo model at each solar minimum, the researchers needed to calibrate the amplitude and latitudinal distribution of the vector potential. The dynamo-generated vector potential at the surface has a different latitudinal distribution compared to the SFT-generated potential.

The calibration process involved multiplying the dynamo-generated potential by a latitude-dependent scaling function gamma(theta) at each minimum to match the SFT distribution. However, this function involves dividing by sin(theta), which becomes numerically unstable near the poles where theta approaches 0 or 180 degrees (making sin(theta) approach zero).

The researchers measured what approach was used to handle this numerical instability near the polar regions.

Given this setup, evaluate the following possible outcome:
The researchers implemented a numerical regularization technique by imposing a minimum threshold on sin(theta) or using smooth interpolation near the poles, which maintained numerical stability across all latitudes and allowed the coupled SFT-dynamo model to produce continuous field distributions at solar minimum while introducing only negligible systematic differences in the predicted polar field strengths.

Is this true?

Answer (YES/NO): NO